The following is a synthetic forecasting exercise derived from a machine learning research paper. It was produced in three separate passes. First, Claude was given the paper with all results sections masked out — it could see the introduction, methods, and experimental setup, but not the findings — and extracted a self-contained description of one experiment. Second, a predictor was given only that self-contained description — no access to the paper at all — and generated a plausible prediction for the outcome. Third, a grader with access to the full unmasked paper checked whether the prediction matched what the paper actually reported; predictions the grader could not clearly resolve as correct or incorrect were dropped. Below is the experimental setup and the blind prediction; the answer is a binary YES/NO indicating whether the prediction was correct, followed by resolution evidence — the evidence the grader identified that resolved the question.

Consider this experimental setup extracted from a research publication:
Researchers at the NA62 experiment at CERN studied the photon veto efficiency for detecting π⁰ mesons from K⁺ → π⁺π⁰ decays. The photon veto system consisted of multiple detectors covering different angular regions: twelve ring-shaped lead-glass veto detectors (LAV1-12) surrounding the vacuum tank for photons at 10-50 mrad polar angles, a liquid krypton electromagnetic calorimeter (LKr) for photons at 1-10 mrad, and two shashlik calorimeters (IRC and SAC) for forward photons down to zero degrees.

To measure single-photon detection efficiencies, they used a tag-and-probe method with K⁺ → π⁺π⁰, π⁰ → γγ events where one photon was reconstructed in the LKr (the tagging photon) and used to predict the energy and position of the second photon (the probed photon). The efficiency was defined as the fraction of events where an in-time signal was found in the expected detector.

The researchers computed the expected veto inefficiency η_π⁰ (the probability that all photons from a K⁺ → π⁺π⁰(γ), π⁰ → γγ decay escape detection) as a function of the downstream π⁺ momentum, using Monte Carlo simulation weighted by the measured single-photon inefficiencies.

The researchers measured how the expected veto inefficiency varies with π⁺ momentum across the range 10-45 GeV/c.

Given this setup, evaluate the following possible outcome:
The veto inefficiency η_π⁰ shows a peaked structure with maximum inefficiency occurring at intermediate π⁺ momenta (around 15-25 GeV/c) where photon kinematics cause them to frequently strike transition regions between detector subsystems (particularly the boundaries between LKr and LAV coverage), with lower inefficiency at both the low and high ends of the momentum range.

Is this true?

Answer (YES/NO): NO